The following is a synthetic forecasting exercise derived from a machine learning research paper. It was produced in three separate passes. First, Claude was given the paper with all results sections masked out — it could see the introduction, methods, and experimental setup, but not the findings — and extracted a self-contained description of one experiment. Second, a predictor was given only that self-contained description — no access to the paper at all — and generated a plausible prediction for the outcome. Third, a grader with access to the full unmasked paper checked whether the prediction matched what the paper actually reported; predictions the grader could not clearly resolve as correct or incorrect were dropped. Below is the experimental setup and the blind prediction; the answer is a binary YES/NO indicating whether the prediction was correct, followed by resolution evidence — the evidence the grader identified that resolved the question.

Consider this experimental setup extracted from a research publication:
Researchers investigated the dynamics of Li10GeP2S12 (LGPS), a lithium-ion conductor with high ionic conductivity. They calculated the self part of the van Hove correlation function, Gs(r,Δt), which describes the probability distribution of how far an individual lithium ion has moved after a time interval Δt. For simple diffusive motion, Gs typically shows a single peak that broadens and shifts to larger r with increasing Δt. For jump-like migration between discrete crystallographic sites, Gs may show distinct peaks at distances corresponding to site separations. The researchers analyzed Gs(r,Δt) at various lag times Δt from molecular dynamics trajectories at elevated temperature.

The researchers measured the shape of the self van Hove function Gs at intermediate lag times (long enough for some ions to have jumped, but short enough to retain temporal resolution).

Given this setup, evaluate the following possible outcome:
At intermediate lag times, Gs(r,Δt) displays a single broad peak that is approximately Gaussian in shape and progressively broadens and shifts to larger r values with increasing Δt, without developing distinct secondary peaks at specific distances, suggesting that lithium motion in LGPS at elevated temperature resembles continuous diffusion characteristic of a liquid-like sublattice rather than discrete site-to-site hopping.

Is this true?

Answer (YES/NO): NO